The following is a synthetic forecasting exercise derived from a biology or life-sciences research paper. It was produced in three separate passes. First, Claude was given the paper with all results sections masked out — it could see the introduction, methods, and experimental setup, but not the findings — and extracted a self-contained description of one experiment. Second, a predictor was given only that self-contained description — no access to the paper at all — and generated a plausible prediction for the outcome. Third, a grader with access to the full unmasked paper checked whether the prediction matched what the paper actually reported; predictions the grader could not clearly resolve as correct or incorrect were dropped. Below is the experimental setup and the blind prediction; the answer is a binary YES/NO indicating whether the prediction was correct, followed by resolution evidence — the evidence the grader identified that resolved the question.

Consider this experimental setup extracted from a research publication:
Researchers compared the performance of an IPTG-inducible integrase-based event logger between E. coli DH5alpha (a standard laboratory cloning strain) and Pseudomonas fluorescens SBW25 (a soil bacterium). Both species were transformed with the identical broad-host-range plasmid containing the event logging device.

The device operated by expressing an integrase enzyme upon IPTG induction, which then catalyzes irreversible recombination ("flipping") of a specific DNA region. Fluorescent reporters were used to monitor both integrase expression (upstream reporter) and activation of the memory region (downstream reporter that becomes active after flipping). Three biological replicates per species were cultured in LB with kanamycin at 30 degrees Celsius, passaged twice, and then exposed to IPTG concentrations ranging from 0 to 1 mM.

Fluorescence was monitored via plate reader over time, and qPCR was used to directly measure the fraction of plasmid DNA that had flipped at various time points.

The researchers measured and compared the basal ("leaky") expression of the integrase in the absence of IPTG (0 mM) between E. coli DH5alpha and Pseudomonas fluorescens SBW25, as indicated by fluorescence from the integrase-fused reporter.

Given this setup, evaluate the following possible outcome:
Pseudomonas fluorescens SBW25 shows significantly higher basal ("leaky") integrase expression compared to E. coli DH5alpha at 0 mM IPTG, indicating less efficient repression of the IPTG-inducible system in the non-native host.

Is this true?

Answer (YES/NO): YES